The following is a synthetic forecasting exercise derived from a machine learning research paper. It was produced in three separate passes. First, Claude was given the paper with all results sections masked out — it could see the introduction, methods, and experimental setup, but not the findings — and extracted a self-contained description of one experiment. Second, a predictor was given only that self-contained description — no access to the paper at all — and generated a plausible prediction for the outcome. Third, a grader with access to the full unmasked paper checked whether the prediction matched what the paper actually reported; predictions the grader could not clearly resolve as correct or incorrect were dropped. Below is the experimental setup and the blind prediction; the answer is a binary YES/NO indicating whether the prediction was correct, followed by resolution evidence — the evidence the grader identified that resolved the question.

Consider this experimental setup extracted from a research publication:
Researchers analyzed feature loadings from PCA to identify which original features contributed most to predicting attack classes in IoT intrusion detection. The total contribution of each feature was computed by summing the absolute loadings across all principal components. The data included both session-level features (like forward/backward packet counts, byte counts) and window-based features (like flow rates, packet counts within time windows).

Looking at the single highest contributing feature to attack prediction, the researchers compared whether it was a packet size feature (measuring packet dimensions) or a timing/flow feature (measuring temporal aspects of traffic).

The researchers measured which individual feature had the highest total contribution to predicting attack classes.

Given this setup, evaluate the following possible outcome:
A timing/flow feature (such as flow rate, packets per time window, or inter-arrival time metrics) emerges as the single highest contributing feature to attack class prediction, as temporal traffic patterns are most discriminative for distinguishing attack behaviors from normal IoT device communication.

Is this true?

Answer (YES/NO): NO